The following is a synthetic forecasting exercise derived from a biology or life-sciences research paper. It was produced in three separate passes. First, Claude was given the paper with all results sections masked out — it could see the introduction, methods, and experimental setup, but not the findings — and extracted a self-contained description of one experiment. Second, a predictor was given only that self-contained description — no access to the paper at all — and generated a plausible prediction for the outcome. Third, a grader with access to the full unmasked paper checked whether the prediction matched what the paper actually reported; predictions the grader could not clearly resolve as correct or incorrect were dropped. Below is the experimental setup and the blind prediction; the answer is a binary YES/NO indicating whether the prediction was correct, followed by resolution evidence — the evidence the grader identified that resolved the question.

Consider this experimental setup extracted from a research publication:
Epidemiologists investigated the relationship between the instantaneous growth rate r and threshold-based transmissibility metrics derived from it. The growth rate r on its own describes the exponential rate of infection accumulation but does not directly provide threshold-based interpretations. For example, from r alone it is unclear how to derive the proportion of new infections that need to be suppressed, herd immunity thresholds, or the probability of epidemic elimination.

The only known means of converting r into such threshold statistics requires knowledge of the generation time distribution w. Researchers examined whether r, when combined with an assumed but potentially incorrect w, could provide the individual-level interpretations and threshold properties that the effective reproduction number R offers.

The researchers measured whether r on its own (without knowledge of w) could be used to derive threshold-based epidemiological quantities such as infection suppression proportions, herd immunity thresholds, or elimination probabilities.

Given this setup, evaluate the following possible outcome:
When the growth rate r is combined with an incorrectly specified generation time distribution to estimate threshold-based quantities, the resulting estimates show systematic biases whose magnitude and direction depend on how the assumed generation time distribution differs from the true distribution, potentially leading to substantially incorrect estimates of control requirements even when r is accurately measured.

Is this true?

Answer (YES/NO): YES